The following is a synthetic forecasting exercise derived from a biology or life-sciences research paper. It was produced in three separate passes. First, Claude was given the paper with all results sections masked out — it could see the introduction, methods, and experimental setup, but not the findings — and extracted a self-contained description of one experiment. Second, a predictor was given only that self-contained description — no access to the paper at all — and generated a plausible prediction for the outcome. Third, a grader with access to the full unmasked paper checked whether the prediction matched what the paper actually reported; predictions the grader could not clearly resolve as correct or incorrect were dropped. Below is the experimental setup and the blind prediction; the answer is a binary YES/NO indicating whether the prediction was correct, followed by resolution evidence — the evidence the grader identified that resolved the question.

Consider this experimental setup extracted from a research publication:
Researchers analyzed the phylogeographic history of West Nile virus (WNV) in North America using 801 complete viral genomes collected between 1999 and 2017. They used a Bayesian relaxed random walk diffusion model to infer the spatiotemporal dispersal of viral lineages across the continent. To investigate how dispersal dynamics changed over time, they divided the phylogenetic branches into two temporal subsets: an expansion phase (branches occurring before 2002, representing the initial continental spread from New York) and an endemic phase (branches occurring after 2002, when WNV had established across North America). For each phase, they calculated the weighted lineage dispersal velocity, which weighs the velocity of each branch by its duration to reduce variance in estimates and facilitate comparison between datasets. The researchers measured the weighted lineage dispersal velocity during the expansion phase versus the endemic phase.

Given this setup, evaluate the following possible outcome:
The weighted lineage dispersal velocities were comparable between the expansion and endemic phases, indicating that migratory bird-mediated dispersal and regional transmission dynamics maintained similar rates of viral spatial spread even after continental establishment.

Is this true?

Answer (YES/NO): NO